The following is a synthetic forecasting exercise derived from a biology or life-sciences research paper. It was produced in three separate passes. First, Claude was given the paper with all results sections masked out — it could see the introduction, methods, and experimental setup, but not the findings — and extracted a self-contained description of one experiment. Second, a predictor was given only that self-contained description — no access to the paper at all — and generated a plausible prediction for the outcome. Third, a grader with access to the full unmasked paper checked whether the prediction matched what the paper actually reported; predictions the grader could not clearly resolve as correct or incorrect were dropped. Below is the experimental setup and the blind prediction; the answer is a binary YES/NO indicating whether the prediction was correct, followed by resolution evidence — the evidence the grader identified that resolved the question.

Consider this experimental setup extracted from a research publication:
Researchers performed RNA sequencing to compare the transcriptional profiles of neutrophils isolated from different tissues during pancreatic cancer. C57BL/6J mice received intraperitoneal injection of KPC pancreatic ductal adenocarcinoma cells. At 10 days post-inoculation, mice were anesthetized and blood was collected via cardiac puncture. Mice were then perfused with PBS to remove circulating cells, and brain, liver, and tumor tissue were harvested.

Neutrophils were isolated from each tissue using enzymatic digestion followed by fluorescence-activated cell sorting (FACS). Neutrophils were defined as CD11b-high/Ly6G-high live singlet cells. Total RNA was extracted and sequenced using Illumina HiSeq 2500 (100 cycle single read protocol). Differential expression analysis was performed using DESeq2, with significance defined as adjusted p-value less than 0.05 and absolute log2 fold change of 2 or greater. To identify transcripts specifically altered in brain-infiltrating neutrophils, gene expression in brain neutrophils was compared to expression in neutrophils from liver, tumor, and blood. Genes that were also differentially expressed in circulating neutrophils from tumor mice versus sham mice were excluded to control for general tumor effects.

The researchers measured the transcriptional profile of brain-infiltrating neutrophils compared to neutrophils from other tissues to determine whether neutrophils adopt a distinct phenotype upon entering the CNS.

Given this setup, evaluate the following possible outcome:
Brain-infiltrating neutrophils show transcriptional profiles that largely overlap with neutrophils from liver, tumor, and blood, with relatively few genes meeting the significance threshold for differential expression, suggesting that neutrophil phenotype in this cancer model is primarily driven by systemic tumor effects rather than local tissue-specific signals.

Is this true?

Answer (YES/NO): NO